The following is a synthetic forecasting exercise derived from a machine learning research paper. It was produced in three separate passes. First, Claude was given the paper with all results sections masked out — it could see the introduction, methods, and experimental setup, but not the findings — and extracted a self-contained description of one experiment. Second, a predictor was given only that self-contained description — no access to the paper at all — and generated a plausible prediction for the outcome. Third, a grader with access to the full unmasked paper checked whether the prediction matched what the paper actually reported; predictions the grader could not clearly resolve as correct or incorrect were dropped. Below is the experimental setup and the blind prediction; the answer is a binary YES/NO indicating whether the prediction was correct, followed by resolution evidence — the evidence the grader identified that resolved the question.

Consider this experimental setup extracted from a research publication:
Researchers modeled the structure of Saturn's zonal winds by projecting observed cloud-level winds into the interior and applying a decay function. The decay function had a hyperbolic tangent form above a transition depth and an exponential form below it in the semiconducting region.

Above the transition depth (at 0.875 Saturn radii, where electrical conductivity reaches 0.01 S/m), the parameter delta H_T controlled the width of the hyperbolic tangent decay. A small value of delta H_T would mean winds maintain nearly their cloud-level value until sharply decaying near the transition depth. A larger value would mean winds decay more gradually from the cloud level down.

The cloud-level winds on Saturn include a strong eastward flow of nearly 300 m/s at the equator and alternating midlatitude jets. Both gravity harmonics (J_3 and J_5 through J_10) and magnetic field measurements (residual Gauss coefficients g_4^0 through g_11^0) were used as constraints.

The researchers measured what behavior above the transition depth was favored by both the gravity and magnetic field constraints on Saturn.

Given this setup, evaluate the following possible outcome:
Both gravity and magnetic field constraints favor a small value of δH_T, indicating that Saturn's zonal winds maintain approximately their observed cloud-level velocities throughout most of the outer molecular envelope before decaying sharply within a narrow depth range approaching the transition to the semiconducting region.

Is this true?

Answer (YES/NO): YES